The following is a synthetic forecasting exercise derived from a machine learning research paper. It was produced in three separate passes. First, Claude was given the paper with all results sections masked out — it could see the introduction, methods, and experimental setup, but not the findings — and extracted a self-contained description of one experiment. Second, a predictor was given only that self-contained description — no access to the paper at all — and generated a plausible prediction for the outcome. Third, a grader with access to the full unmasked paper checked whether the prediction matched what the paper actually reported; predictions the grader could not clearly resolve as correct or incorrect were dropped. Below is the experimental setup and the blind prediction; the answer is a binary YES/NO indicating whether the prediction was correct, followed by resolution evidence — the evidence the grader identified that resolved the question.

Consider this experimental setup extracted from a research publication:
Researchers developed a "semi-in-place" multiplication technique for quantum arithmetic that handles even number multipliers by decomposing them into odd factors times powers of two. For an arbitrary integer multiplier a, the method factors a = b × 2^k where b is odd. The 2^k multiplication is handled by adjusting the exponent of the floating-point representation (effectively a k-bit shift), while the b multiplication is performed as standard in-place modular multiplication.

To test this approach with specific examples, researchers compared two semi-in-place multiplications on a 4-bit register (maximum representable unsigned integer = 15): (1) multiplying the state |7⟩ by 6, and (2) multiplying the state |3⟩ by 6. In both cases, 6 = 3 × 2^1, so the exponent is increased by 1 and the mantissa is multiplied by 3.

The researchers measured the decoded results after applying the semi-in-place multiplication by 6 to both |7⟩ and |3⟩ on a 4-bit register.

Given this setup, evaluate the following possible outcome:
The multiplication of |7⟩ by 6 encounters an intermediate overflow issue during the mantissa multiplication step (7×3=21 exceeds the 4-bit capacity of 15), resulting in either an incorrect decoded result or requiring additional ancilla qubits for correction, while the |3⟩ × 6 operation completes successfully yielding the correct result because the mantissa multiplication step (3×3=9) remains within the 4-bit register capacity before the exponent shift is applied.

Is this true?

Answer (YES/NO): YES